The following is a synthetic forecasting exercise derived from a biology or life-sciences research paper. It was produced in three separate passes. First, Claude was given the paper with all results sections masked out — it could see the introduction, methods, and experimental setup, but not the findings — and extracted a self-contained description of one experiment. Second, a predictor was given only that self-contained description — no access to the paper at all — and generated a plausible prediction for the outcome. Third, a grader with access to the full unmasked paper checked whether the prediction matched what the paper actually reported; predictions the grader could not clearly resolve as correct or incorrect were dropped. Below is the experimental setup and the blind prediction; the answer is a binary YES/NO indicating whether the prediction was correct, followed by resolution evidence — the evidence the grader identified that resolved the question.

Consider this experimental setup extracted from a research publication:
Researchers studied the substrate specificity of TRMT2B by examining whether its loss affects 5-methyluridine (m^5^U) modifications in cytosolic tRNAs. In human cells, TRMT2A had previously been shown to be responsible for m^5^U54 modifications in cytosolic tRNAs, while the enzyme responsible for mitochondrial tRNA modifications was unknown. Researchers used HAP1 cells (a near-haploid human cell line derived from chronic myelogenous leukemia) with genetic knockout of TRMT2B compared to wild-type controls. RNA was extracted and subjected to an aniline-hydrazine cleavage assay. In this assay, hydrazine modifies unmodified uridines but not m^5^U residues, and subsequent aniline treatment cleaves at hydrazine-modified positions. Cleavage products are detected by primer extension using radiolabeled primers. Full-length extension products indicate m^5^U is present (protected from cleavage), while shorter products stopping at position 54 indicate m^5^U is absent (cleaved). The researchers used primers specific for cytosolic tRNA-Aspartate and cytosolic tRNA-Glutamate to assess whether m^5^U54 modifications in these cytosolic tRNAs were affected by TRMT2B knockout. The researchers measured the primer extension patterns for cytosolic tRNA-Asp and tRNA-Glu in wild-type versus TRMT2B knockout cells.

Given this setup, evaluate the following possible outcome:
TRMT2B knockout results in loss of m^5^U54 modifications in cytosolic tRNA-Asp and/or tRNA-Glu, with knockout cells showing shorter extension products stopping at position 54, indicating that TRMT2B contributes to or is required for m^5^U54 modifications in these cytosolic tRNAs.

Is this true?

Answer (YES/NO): NO